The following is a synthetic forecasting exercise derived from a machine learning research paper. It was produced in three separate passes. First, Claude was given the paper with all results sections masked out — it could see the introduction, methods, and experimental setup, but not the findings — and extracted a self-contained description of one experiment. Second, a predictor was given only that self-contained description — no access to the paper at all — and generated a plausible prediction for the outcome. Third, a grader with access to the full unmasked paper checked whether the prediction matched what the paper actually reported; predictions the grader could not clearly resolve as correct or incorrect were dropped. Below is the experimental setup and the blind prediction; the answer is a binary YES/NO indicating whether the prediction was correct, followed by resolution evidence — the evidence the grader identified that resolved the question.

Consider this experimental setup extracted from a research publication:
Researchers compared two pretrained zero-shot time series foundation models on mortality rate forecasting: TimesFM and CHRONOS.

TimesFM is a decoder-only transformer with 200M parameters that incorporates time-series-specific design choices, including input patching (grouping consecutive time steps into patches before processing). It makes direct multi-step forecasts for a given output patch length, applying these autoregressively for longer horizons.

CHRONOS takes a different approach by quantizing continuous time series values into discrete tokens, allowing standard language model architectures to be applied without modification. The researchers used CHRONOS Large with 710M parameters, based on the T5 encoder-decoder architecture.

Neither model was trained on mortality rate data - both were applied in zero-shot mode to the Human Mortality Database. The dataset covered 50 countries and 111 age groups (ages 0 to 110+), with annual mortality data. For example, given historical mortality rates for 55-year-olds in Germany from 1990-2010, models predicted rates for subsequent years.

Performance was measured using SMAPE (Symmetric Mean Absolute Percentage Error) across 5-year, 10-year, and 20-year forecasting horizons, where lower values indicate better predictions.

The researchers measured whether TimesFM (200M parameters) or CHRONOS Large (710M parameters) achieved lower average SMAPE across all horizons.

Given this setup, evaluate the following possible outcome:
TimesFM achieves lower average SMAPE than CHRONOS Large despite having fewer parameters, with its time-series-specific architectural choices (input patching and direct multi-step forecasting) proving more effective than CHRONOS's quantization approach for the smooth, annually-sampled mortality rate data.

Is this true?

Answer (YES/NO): NO